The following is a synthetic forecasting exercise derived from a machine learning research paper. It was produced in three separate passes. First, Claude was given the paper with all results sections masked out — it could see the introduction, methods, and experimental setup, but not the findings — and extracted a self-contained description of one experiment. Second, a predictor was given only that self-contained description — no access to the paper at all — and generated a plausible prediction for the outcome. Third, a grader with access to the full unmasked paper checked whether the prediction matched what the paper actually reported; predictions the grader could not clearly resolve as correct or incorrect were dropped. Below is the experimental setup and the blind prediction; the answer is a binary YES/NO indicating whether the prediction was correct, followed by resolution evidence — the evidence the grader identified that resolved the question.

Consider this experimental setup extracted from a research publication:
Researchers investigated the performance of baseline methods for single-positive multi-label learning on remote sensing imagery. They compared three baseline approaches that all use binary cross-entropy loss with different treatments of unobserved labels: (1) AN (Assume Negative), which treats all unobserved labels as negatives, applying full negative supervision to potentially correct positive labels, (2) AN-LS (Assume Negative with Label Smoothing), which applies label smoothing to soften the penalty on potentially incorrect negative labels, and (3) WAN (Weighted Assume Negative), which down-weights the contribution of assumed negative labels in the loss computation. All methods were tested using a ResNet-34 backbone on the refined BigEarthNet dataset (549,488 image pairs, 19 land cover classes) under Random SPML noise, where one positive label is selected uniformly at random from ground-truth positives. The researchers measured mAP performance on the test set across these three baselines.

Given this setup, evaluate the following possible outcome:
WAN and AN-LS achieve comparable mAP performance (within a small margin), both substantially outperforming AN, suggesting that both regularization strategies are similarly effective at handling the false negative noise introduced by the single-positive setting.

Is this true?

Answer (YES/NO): NO